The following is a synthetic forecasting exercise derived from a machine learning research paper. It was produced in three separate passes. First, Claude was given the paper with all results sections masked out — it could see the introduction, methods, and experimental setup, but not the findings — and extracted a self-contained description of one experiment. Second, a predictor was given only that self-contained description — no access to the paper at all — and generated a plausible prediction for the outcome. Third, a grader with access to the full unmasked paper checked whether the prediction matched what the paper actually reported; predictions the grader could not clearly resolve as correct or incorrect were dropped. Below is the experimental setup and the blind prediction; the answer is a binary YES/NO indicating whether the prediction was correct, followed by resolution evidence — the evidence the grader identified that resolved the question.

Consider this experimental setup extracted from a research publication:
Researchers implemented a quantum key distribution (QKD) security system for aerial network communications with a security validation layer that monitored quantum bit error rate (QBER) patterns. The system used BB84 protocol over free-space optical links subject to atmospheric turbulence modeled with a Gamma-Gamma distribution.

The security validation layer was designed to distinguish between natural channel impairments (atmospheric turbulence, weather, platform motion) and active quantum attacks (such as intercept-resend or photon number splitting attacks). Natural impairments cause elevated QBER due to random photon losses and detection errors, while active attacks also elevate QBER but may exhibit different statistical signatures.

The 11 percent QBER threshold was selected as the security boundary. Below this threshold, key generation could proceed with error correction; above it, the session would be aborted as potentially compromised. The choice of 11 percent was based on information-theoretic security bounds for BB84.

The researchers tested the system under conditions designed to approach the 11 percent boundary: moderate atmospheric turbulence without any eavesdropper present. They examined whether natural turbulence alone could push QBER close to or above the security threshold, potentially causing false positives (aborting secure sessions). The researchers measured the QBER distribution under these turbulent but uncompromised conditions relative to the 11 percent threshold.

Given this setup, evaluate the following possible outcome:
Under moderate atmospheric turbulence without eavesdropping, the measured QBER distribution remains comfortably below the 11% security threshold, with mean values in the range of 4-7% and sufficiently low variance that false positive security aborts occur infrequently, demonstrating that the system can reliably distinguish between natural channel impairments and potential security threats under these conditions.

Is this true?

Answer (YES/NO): NO